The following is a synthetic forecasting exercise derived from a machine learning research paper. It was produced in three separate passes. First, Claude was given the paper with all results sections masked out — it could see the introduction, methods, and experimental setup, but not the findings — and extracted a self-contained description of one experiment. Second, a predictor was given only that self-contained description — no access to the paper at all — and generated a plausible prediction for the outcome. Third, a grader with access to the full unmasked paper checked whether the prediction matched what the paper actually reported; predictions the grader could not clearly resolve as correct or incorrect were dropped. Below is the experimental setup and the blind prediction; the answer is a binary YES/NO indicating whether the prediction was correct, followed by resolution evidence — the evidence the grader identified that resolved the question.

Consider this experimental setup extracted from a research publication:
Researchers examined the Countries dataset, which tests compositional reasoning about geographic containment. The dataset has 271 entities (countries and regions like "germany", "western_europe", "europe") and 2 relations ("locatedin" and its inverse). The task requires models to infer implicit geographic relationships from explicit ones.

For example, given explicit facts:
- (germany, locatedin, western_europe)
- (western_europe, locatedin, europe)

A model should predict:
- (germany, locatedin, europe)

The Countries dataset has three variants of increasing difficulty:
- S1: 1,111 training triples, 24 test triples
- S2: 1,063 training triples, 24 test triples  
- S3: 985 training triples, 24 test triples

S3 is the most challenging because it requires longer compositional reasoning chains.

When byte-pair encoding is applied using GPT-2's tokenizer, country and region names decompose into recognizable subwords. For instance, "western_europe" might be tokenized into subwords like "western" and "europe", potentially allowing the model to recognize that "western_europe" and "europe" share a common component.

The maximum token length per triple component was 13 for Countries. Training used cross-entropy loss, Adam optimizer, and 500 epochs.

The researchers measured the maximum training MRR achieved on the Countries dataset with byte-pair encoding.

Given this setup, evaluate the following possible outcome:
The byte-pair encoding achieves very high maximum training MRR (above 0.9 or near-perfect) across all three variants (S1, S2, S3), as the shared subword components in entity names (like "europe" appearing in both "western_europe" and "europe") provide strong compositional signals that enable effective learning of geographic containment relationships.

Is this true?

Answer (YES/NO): YES